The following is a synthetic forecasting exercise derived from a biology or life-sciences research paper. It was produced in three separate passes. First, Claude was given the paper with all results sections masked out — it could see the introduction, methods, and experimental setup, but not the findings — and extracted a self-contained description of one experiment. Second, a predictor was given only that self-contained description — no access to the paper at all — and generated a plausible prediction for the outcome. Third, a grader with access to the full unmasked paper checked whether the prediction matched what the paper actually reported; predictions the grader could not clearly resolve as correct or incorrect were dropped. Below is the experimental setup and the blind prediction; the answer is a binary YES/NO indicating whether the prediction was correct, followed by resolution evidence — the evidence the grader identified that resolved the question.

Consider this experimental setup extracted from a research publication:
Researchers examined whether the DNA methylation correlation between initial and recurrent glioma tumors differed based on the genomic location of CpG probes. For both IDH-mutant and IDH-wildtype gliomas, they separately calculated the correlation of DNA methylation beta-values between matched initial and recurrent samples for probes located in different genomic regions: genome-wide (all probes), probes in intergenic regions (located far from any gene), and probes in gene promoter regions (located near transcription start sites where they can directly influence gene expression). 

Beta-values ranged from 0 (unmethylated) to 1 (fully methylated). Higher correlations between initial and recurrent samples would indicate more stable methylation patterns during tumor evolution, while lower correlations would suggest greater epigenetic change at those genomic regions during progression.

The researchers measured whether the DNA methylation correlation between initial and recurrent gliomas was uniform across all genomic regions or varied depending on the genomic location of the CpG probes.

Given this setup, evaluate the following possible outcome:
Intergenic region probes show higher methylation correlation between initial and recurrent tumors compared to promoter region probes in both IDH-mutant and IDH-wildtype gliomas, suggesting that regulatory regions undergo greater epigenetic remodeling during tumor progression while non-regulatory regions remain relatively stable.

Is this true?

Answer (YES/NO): NO